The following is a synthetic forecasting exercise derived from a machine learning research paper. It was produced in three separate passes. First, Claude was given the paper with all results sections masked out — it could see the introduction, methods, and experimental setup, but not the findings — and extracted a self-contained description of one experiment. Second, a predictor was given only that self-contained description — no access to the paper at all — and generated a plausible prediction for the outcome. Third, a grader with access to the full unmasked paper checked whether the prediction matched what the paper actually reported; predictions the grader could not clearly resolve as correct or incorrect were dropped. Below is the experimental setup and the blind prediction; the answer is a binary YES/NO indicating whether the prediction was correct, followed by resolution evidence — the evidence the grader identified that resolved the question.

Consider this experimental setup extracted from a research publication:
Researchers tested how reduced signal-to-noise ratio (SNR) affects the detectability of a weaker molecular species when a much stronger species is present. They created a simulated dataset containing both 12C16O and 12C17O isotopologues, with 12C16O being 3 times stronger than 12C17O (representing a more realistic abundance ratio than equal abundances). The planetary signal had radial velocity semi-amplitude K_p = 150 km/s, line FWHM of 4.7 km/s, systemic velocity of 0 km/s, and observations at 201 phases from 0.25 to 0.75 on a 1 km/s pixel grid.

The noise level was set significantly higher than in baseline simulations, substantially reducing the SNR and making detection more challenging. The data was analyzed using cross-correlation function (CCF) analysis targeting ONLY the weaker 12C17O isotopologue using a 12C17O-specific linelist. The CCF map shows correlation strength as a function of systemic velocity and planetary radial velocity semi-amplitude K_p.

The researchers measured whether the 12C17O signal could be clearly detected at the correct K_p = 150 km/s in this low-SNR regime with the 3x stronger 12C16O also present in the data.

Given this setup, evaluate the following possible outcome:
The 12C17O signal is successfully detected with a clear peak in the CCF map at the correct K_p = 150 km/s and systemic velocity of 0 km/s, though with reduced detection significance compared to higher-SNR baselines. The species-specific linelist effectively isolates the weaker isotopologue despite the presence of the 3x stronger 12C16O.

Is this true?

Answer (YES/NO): NO